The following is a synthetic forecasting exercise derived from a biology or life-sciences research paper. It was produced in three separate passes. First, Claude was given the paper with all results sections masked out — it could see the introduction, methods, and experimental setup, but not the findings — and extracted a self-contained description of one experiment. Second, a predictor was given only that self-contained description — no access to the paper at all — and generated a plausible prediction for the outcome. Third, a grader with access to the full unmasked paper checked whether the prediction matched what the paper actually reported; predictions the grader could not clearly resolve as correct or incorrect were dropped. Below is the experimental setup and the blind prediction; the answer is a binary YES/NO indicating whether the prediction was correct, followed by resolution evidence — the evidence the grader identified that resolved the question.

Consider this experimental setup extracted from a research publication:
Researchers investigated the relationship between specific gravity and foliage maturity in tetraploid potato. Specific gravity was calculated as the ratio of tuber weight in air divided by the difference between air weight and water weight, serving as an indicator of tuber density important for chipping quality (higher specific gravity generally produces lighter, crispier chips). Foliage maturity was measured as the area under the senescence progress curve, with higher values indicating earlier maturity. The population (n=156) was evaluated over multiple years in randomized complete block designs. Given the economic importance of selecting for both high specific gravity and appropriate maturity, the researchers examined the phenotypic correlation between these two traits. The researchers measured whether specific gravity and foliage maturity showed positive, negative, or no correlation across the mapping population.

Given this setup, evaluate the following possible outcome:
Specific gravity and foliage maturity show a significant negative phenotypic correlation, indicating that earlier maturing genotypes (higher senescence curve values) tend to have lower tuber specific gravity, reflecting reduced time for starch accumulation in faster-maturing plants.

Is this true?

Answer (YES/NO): NO